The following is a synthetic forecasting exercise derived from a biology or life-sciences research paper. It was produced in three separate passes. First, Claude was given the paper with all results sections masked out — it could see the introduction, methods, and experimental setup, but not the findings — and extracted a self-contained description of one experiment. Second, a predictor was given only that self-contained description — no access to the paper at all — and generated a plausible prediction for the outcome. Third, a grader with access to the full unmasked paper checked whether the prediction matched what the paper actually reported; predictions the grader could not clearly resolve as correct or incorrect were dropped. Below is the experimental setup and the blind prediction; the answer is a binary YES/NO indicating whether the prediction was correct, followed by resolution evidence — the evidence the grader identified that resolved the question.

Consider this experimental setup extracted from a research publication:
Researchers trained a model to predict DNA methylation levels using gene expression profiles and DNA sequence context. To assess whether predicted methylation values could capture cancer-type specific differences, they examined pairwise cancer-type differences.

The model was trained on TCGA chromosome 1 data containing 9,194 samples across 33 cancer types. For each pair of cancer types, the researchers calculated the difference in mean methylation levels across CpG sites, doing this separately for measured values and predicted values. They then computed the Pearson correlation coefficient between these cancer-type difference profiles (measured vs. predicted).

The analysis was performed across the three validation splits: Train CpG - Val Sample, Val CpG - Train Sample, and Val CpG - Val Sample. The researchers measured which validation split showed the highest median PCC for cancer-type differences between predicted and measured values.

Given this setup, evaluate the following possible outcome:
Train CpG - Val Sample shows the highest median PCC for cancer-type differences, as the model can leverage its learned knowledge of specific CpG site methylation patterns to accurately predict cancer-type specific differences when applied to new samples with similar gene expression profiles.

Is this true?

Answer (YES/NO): YES